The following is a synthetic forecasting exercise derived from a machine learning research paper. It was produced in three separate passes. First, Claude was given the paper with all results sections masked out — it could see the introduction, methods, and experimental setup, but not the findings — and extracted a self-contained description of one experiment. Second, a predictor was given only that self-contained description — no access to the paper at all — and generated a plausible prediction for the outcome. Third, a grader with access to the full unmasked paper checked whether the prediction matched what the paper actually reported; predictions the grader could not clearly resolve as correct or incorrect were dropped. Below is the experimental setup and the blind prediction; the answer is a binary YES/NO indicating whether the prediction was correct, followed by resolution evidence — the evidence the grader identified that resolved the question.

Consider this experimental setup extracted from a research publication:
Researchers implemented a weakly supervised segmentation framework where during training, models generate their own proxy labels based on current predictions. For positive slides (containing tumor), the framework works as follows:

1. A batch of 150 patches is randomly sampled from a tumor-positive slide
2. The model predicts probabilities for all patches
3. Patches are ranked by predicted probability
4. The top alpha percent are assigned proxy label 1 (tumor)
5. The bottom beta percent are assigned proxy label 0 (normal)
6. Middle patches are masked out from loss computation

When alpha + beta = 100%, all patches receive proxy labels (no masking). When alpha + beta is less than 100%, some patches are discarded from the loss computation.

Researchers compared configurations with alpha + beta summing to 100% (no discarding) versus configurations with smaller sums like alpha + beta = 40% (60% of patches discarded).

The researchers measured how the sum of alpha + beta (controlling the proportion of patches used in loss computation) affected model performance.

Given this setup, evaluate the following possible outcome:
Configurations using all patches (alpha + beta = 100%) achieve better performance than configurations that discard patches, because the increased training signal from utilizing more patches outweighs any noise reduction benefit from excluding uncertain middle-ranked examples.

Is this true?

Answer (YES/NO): NO